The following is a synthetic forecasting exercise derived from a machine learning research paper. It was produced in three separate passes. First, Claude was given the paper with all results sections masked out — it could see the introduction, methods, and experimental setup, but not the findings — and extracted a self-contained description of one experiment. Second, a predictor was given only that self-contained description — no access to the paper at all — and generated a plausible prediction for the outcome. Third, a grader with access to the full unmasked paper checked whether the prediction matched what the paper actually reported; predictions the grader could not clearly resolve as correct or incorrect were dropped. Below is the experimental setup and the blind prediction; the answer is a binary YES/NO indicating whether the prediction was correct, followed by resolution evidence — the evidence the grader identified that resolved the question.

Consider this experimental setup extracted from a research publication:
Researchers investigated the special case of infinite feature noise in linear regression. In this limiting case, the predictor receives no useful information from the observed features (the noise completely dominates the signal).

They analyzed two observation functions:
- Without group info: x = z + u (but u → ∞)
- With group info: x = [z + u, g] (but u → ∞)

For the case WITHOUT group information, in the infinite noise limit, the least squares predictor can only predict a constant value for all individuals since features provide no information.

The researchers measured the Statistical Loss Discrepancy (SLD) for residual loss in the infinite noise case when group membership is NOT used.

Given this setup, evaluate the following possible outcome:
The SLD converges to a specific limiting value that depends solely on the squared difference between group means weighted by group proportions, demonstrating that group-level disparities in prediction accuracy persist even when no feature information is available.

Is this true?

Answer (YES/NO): NO